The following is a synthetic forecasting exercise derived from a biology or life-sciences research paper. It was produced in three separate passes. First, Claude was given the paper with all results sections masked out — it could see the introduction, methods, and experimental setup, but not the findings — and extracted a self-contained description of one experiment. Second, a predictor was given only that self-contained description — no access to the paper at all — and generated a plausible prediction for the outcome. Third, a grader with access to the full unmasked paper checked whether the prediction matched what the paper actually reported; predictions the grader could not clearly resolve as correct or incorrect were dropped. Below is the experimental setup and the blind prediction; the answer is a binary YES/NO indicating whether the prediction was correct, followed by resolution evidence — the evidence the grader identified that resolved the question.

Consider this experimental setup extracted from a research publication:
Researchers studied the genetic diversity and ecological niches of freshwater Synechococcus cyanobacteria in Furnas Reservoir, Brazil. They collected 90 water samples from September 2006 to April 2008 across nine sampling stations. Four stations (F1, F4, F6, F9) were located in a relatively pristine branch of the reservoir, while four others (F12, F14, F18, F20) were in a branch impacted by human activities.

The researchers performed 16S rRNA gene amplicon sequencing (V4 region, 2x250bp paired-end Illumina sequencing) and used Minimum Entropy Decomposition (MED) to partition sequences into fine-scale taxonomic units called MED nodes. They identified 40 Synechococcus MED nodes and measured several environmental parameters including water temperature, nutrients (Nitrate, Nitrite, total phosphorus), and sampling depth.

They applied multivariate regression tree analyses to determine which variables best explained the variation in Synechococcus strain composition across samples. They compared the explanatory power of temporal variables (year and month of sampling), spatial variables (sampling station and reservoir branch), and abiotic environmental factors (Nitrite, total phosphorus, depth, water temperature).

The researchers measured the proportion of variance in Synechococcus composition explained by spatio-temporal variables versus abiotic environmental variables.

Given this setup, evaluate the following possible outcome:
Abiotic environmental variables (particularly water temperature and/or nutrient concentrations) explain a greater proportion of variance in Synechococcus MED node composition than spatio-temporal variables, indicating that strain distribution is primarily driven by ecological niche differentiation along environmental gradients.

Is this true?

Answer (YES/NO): YES